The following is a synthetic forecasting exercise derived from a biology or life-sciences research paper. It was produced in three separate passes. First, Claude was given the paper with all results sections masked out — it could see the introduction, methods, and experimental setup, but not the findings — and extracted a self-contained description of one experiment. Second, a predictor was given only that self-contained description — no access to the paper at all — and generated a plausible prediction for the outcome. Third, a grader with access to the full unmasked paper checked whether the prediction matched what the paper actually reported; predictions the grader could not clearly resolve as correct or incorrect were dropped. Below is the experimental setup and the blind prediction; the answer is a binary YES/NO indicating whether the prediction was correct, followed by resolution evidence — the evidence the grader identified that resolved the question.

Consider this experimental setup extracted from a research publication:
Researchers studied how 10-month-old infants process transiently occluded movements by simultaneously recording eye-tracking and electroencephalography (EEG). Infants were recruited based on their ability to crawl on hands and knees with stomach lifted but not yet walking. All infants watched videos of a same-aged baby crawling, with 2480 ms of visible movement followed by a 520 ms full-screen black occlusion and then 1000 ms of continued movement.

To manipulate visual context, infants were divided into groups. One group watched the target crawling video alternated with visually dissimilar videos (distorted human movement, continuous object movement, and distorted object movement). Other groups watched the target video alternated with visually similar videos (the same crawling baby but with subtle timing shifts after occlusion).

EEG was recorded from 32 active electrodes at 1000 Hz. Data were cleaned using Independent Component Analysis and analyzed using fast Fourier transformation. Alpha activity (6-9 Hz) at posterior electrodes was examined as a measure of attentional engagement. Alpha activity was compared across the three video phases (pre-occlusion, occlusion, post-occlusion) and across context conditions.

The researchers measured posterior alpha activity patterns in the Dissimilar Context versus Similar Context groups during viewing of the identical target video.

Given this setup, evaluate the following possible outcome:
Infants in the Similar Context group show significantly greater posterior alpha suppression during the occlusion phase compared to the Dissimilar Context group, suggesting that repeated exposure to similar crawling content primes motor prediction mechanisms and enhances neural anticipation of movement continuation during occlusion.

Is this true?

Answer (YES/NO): NO